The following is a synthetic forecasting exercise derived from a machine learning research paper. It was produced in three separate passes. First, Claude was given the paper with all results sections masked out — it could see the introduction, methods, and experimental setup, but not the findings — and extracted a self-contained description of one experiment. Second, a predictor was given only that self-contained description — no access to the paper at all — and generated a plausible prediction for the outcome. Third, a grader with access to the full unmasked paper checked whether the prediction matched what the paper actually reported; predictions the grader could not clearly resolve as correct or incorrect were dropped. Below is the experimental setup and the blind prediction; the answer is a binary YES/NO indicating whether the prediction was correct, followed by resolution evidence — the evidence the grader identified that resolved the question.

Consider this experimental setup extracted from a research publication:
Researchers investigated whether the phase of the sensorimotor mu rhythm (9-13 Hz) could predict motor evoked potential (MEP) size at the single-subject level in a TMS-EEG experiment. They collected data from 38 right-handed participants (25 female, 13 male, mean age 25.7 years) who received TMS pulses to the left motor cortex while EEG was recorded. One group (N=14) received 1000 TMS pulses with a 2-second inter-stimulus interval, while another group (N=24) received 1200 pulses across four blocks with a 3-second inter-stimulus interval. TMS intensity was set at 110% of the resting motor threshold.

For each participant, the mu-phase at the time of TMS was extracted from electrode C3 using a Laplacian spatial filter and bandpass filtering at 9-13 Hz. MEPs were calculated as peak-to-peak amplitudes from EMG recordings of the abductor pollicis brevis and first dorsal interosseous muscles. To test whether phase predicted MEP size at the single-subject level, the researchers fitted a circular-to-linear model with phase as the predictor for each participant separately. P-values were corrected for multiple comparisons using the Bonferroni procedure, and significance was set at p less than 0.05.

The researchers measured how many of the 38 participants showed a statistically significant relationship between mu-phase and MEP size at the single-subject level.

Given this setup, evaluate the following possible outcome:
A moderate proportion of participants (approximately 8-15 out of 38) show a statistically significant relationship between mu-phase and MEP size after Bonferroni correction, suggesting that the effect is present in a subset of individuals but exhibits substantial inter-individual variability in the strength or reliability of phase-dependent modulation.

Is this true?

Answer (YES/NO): NO